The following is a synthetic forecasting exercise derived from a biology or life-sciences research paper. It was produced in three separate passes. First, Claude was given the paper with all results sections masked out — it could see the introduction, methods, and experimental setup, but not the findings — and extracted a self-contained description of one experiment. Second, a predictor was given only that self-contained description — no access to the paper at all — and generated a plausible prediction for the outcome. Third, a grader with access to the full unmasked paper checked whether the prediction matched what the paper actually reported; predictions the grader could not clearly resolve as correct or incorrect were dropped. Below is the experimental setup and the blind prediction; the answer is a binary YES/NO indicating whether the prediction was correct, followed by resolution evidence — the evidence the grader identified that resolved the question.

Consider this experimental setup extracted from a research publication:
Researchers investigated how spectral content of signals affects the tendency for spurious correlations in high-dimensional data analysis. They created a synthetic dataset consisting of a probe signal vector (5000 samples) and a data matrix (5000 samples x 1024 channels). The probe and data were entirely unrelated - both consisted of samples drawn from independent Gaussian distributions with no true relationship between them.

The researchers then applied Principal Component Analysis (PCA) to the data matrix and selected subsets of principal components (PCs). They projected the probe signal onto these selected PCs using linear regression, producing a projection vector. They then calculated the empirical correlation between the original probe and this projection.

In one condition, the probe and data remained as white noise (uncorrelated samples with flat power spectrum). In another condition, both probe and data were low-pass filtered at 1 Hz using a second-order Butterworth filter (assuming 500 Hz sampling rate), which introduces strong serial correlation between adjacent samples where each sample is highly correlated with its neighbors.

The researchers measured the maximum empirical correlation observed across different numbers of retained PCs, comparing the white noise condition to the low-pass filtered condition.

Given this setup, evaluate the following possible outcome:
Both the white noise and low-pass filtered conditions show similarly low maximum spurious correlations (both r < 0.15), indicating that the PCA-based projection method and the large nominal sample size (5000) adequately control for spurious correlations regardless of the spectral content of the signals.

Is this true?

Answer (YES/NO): NO